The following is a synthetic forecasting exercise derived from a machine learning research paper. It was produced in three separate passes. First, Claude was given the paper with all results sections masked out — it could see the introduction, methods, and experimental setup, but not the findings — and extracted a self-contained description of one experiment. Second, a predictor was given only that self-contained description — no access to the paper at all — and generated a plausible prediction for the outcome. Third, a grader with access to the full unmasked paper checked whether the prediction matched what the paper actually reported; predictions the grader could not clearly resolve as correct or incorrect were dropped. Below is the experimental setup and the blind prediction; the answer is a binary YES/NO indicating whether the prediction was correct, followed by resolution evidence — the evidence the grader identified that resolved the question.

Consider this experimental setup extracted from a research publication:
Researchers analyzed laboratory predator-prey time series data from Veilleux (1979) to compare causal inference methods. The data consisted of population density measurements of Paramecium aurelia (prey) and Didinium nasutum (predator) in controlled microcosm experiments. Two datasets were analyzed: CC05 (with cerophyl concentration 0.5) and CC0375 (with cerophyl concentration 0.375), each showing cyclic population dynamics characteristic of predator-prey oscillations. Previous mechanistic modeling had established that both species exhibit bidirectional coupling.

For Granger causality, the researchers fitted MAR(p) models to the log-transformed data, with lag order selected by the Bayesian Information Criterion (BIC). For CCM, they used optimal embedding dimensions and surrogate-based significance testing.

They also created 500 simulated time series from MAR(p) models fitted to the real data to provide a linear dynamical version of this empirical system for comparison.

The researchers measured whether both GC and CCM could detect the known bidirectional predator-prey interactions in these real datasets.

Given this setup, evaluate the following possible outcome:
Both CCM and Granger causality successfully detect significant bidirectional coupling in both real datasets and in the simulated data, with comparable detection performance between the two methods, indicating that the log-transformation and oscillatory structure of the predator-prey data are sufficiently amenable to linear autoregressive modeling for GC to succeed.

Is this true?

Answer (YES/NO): YES